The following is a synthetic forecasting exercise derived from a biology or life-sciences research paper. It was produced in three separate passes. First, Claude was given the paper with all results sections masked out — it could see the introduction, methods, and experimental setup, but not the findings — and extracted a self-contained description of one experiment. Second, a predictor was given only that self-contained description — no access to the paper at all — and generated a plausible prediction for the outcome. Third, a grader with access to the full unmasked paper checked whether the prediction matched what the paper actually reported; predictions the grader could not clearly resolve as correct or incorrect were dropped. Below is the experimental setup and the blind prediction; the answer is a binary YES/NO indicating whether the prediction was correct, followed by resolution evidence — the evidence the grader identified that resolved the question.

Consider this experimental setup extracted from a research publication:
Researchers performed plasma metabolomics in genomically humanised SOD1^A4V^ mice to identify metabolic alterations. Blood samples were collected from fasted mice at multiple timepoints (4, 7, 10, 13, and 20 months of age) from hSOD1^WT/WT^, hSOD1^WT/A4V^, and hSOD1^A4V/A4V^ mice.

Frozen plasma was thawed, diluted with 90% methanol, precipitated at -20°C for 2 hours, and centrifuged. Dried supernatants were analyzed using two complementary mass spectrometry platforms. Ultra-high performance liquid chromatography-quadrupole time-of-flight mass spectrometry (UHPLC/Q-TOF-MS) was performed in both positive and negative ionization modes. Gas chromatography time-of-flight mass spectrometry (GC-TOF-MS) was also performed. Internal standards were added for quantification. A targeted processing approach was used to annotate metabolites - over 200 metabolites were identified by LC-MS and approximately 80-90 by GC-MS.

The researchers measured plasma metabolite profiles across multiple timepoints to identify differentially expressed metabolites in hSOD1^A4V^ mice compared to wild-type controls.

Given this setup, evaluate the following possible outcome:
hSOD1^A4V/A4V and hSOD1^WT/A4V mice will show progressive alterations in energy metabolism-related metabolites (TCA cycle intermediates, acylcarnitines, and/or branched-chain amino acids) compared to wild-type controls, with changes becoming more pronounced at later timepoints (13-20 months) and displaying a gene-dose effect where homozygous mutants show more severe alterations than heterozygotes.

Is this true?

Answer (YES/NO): NO